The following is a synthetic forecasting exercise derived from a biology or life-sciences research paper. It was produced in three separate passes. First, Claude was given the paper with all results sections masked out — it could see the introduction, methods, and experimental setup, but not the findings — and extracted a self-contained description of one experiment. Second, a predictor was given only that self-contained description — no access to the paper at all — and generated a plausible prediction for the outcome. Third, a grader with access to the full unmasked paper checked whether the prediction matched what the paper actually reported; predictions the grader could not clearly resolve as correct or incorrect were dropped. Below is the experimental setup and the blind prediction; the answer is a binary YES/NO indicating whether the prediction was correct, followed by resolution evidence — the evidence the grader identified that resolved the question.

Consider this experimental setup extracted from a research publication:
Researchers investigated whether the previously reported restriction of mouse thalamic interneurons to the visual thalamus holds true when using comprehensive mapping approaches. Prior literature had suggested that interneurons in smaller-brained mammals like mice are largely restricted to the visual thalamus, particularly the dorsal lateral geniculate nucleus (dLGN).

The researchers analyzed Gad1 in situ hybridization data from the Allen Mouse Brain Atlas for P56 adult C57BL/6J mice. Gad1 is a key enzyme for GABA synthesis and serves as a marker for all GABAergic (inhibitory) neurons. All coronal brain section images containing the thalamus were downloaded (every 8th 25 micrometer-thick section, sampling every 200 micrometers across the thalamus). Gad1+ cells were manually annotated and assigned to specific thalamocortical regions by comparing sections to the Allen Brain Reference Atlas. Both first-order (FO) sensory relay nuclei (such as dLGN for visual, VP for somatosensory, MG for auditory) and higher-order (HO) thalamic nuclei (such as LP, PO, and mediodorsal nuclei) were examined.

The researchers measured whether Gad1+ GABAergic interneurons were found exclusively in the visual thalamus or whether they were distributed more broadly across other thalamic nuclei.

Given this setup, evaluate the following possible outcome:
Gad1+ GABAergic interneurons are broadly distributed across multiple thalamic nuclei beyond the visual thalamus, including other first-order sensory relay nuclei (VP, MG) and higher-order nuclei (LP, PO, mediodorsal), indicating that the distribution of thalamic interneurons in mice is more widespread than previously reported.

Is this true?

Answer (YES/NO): YES